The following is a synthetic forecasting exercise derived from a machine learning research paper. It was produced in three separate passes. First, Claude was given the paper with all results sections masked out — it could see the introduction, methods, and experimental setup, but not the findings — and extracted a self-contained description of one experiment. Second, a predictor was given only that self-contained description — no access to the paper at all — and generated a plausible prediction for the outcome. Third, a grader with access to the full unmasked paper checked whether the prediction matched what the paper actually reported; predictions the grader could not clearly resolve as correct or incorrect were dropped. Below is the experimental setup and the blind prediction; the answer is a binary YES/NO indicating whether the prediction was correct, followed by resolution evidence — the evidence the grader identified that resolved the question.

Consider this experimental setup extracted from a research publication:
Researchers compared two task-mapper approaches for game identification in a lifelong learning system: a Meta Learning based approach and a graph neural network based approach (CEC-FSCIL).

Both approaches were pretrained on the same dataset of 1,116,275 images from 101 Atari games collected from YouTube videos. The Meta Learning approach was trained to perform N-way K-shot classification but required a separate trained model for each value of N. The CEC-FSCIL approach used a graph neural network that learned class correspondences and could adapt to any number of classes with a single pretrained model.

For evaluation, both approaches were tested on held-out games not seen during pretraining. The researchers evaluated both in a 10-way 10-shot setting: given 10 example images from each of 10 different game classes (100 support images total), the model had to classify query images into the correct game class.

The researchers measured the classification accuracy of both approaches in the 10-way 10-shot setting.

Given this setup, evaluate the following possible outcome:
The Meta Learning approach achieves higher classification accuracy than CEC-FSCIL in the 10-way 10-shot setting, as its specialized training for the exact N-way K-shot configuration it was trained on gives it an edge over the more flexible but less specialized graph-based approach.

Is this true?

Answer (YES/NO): YES